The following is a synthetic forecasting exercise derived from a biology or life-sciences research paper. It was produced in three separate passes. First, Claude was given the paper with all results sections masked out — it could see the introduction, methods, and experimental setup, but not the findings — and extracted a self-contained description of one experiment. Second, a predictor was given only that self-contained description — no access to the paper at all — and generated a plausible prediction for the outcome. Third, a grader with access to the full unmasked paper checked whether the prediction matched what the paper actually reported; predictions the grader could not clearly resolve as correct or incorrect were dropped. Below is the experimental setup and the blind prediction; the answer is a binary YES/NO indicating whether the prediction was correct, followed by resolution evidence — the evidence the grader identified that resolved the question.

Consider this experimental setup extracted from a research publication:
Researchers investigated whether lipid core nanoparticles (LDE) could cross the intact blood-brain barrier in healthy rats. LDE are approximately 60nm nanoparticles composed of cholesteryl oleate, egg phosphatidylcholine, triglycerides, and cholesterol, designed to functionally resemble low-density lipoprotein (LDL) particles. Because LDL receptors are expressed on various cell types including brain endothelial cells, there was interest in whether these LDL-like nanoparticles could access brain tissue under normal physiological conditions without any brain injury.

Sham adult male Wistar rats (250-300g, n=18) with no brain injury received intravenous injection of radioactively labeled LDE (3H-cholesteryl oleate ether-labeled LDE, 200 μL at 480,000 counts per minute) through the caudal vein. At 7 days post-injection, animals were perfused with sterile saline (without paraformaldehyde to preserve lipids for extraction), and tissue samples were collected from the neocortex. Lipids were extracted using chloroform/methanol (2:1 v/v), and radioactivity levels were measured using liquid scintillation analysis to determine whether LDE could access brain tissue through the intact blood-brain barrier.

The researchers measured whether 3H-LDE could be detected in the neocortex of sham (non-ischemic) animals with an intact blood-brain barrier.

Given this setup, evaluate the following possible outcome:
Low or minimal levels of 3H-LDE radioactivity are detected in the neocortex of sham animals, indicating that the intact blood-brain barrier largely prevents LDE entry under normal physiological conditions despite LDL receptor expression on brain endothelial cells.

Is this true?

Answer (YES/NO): NO